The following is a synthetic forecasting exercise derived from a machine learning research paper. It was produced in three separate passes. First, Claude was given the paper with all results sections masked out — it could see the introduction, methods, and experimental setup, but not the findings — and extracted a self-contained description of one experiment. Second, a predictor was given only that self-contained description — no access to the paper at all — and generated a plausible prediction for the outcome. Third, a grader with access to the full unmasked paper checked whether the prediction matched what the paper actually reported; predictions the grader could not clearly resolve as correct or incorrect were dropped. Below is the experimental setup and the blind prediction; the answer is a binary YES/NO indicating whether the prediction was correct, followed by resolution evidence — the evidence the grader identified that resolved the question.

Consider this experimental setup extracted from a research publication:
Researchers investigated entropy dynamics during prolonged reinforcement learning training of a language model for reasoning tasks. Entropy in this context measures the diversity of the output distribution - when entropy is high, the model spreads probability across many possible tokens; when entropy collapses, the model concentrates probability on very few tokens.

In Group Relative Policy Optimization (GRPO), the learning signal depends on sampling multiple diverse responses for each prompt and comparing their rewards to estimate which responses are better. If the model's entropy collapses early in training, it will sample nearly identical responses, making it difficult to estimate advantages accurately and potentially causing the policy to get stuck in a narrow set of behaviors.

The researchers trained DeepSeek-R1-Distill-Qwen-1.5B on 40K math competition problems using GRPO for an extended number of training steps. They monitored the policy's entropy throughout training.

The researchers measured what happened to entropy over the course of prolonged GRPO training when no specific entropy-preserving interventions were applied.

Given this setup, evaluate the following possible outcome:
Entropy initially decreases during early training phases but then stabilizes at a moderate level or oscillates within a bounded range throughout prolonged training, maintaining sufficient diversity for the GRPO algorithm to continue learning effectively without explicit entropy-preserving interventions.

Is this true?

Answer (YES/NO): NO